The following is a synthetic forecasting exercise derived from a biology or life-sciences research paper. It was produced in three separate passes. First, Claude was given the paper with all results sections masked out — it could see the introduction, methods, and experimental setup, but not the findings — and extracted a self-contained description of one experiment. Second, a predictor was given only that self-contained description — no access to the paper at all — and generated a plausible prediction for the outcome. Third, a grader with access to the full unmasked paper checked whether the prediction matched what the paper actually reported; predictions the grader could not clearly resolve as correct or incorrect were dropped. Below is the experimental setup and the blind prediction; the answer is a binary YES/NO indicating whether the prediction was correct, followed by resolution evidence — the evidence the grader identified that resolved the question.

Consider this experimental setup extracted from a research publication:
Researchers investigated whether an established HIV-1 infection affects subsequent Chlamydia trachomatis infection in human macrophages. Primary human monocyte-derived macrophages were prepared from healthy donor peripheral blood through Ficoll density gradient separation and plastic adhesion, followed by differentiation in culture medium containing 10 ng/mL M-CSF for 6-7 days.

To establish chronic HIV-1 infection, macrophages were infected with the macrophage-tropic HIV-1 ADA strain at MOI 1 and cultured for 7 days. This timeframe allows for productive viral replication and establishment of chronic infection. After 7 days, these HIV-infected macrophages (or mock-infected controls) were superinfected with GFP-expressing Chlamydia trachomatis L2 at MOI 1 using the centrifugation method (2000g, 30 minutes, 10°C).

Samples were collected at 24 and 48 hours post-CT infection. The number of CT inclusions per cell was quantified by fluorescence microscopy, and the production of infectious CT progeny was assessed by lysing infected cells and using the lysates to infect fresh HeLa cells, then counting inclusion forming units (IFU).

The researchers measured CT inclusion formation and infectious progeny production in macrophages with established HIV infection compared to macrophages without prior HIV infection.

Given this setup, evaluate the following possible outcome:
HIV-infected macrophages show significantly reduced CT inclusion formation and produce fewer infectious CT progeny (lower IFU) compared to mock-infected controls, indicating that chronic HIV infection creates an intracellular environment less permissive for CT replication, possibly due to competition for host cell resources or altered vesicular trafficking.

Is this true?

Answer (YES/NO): YES